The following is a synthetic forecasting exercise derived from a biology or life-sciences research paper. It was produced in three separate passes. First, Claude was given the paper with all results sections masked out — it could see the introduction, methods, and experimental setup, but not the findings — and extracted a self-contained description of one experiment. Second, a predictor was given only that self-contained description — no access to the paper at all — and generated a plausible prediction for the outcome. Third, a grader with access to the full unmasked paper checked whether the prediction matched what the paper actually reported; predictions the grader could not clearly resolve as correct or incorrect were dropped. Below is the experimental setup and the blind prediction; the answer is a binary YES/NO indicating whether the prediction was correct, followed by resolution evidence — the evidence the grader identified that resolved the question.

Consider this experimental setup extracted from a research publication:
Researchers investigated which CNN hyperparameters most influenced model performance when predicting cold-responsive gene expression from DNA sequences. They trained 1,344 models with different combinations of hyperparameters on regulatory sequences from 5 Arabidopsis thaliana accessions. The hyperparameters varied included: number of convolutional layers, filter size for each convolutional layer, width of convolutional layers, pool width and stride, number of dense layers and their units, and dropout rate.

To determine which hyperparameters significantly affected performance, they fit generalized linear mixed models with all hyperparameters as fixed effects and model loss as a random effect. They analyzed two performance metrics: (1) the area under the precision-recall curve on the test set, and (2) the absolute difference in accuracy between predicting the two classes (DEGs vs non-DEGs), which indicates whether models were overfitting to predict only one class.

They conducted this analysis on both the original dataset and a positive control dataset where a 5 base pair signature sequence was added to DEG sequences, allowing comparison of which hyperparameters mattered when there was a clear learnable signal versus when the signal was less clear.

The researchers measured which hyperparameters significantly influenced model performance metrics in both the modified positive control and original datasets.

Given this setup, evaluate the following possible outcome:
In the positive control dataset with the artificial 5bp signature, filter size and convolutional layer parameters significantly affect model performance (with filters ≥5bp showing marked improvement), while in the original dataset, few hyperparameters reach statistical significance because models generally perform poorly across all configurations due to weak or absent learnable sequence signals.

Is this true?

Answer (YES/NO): NO